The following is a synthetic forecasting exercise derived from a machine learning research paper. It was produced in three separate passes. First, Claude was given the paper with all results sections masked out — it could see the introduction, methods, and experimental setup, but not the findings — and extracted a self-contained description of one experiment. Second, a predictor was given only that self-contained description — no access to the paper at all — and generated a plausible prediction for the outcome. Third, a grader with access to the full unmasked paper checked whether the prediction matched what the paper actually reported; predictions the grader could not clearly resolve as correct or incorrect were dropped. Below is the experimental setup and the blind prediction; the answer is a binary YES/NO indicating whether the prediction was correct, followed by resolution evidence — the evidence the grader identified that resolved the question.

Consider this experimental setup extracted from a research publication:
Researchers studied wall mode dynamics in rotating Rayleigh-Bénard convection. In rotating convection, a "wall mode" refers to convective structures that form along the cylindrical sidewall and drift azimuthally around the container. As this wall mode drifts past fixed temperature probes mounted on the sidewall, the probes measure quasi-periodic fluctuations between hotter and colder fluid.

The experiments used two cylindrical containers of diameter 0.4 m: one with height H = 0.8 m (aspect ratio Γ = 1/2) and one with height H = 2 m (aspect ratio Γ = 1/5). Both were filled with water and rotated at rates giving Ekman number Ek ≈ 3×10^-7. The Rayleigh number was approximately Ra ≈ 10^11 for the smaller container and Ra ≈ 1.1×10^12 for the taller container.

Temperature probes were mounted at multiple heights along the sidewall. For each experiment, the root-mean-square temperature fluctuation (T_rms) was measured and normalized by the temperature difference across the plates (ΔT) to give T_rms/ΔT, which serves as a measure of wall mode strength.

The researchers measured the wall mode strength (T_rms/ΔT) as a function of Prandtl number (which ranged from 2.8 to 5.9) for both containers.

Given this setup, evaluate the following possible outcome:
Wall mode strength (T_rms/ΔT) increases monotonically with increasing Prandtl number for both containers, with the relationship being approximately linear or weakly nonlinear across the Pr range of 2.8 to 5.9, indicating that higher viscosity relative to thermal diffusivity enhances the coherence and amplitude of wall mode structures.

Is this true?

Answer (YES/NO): NO